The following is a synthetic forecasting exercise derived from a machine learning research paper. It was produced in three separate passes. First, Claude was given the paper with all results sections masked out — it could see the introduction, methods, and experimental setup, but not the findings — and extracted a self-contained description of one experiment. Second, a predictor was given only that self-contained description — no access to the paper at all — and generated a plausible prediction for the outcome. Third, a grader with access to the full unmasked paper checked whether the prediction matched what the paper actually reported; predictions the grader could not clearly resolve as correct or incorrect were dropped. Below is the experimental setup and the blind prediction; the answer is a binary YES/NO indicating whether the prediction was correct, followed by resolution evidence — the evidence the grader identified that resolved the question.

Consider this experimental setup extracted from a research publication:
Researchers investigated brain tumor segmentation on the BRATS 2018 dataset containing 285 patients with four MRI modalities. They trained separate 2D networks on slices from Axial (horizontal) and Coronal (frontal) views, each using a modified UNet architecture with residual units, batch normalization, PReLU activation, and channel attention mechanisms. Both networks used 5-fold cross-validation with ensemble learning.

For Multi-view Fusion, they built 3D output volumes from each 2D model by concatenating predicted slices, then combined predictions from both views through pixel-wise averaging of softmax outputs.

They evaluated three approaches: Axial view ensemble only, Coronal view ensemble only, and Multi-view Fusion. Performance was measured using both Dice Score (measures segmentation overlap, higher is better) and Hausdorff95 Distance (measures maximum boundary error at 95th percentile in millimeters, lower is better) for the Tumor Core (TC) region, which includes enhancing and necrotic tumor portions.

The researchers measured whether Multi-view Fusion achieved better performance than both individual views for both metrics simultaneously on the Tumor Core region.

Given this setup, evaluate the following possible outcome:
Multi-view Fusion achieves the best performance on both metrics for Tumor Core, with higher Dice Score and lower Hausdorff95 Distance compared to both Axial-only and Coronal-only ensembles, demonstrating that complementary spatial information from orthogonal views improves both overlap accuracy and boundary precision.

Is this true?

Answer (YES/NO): NO